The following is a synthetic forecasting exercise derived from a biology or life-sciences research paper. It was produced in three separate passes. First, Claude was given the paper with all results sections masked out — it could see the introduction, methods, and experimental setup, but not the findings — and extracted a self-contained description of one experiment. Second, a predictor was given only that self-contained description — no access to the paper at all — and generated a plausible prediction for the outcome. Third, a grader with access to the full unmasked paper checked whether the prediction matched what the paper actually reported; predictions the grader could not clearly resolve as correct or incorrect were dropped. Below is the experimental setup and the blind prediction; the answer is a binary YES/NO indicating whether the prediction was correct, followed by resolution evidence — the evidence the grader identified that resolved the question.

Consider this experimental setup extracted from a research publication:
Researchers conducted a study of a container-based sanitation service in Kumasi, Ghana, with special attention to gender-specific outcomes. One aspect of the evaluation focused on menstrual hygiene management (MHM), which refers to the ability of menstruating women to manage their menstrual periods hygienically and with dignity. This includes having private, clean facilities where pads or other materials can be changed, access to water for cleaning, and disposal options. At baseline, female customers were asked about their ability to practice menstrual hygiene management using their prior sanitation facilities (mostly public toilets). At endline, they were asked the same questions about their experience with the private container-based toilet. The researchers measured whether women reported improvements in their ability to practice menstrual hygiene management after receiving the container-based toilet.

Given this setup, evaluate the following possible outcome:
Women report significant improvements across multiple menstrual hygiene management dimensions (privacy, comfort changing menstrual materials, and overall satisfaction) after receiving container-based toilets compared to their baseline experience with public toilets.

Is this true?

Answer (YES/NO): NO